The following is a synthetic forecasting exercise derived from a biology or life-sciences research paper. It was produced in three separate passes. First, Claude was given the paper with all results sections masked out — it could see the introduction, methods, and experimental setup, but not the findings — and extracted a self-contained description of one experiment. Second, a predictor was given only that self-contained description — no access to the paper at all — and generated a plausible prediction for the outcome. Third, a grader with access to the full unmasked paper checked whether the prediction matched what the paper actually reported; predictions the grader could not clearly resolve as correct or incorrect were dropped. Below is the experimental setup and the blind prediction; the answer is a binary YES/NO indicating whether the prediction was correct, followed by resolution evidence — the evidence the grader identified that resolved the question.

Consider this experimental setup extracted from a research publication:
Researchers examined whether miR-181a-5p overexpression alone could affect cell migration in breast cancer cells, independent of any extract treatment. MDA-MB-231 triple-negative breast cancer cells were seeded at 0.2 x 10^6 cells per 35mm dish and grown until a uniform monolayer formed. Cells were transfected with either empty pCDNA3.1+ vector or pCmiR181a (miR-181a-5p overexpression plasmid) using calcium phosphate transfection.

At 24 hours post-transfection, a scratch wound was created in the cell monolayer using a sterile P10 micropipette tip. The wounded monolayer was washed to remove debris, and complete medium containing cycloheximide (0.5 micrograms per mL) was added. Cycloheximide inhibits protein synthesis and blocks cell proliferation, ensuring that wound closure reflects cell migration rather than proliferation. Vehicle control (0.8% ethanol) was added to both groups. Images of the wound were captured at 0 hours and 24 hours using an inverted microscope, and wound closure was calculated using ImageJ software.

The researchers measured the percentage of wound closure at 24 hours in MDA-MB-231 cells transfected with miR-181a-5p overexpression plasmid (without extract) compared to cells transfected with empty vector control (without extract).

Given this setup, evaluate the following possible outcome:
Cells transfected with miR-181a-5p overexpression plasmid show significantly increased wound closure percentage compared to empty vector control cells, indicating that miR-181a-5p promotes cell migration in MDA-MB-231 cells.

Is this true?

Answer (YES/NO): NO